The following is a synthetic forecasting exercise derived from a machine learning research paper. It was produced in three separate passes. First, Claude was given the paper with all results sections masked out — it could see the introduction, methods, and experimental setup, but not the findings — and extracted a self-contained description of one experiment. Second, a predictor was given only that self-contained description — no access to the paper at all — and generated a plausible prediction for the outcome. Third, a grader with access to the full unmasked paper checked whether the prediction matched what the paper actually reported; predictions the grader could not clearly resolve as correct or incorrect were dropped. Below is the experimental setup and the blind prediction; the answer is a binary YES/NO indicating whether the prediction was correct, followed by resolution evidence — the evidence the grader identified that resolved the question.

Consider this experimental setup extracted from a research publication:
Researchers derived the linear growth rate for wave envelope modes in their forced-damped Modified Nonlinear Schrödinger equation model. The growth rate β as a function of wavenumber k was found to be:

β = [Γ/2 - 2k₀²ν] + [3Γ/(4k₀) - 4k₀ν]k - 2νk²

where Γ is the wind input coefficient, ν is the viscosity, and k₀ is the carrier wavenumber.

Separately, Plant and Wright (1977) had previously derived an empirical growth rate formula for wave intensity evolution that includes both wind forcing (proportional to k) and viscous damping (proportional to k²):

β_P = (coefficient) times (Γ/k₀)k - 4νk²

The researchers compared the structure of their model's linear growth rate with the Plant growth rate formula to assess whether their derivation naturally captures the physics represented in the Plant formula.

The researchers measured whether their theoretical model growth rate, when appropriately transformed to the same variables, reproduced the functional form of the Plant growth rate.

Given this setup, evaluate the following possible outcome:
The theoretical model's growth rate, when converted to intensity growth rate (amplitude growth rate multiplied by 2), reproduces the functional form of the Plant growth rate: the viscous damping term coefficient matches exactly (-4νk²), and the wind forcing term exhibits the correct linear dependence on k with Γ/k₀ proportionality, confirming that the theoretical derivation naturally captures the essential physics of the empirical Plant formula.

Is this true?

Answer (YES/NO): YES